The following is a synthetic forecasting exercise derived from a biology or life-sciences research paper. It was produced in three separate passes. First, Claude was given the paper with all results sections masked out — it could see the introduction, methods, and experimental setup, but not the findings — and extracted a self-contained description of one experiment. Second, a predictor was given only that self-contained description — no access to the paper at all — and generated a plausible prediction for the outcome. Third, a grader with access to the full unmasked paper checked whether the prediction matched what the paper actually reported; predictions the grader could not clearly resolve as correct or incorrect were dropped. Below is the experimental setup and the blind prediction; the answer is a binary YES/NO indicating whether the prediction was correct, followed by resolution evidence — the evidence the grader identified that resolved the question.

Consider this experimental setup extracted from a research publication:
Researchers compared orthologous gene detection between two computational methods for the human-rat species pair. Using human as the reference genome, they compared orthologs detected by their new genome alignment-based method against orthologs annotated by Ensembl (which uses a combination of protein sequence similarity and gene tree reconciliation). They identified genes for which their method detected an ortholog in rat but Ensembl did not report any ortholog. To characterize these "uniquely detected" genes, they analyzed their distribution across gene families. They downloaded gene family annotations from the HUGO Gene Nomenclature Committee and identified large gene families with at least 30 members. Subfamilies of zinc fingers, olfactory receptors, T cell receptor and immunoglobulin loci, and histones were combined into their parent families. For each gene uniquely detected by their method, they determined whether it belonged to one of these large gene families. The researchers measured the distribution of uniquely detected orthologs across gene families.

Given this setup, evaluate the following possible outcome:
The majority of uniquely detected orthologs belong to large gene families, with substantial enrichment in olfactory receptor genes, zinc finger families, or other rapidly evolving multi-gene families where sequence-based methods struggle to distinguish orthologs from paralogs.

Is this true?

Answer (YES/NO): NO